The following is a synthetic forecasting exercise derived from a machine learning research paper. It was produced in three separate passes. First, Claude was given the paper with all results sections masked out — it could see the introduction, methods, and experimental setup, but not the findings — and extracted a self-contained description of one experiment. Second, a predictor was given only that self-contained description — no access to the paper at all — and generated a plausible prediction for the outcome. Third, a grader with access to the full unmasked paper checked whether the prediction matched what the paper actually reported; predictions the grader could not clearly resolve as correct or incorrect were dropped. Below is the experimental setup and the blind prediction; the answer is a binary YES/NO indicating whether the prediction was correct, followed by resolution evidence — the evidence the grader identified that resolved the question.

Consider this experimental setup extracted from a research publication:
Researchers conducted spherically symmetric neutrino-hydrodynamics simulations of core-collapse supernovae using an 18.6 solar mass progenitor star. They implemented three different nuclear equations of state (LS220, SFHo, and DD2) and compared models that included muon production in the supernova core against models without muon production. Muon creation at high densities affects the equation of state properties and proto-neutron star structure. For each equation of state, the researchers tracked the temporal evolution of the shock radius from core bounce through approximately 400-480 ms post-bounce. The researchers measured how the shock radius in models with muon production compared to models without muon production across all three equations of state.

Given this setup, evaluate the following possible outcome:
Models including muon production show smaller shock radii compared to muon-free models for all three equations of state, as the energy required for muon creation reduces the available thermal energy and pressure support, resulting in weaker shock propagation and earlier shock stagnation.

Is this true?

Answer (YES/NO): YES